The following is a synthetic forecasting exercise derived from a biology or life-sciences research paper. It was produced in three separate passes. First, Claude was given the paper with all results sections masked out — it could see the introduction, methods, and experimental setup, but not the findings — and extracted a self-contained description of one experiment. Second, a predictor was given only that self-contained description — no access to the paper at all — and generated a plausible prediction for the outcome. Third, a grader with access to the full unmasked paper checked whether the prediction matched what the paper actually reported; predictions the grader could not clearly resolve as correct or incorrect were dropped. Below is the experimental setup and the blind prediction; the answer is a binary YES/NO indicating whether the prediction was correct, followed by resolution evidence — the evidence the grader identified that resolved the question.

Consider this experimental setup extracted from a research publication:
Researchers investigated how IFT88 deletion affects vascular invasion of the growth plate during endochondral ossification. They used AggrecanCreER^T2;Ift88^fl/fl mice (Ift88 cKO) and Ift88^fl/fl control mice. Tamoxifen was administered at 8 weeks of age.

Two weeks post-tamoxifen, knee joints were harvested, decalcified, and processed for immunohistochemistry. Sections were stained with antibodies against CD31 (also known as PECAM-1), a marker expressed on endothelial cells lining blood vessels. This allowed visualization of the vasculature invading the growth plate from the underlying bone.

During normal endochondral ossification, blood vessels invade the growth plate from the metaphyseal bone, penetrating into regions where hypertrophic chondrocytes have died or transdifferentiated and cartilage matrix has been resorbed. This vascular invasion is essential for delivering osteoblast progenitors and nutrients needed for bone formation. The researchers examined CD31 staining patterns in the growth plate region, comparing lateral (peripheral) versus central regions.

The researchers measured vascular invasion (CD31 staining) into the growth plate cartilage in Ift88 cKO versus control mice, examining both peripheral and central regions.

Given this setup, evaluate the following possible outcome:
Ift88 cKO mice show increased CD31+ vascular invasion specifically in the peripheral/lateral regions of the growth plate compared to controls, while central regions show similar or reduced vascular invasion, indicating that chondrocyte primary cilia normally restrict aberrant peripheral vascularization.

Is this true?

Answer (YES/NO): NO